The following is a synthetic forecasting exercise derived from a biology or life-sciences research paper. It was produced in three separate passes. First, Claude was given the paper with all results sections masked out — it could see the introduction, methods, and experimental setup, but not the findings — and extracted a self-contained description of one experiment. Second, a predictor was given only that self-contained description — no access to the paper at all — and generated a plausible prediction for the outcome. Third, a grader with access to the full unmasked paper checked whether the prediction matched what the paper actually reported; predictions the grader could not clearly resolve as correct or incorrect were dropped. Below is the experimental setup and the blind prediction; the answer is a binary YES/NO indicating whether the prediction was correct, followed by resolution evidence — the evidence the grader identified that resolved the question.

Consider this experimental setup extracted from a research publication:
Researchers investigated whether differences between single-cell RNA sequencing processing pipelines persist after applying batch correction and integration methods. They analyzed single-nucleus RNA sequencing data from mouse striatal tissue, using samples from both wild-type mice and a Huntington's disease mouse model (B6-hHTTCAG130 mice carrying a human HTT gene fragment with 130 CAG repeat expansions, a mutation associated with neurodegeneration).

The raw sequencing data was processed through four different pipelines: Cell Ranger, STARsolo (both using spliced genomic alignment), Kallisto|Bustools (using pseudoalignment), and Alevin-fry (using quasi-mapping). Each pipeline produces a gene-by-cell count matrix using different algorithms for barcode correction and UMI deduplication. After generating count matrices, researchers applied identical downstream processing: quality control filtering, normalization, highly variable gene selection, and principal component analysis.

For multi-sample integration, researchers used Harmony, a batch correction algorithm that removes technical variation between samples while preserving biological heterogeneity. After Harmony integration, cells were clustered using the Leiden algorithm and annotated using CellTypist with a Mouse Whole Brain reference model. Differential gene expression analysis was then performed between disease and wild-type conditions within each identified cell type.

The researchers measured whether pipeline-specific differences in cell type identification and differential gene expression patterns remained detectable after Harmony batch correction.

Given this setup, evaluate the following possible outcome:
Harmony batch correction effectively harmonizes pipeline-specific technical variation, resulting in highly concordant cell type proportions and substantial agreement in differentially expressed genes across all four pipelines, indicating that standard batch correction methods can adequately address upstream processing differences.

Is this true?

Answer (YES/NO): NO